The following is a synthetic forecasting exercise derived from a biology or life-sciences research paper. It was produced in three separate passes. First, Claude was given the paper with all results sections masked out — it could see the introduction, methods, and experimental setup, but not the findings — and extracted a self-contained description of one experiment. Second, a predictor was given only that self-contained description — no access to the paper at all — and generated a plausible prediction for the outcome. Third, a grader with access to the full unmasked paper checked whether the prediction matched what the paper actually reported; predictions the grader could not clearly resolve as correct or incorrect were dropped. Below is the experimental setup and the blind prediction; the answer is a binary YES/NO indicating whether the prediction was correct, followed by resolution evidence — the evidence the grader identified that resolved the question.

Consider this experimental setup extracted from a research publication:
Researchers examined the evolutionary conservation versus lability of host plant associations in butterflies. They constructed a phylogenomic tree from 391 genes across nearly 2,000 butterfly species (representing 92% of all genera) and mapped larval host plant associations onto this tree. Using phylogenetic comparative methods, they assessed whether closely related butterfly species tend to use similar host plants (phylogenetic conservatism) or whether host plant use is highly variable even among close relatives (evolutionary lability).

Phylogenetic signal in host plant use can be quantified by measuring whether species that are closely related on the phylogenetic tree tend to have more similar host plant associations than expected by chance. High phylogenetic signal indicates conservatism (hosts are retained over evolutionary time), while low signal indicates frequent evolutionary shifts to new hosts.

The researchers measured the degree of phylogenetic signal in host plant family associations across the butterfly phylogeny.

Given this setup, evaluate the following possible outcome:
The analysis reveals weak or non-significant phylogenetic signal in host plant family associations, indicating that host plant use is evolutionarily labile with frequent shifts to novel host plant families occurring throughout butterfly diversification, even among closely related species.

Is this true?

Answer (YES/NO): NO